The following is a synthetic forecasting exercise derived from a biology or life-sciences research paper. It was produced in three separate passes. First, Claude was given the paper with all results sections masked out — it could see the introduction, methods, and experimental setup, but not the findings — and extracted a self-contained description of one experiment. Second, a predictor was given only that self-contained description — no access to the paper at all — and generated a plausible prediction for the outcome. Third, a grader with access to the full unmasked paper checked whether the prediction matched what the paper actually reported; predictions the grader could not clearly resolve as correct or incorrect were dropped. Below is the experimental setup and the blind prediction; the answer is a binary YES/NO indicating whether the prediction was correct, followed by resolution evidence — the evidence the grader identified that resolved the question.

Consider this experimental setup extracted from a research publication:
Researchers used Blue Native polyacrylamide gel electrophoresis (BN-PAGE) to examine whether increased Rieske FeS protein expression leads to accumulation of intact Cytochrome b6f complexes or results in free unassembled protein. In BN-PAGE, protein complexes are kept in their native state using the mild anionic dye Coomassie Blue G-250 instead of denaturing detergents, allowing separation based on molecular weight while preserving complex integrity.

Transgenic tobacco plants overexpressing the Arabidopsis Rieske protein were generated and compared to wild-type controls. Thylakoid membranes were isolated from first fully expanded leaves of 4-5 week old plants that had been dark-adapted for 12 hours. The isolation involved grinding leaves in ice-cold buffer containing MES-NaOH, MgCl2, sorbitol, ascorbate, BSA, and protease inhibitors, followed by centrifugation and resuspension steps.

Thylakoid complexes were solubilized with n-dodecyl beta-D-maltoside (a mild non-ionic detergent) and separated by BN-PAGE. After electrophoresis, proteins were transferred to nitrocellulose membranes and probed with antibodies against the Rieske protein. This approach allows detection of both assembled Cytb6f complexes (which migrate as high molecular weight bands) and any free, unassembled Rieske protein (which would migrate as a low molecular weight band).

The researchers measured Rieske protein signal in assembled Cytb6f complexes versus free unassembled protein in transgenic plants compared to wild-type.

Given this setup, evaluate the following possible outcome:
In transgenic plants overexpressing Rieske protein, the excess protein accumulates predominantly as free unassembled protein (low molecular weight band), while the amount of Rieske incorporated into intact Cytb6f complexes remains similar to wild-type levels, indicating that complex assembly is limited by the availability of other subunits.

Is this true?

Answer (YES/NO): NO